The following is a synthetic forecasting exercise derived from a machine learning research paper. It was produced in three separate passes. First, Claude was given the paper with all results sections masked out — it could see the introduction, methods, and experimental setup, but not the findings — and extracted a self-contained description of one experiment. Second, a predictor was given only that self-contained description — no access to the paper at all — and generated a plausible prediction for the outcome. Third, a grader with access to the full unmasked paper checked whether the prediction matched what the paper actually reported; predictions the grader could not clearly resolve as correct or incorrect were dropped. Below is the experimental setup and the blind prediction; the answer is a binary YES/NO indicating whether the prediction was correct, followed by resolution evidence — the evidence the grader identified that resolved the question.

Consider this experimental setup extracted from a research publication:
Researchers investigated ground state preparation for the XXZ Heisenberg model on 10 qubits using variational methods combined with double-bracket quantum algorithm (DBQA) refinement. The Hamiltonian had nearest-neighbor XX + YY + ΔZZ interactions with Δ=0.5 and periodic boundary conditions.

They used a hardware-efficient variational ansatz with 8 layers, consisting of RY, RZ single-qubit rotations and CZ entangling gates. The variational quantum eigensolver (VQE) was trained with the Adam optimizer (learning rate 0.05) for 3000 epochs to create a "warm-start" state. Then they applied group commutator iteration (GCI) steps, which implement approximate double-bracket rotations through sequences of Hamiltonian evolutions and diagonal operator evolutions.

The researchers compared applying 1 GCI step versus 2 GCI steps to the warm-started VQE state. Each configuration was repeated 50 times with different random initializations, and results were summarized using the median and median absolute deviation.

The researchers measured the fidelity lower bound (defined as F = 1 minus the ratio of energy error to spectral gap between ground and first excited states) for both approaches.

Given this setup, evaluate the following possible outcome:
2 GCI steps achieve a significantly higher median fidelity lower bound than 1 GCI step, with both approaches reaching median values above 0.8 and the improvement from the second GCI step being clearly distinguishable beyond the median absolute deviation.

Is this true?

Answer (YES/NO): NO